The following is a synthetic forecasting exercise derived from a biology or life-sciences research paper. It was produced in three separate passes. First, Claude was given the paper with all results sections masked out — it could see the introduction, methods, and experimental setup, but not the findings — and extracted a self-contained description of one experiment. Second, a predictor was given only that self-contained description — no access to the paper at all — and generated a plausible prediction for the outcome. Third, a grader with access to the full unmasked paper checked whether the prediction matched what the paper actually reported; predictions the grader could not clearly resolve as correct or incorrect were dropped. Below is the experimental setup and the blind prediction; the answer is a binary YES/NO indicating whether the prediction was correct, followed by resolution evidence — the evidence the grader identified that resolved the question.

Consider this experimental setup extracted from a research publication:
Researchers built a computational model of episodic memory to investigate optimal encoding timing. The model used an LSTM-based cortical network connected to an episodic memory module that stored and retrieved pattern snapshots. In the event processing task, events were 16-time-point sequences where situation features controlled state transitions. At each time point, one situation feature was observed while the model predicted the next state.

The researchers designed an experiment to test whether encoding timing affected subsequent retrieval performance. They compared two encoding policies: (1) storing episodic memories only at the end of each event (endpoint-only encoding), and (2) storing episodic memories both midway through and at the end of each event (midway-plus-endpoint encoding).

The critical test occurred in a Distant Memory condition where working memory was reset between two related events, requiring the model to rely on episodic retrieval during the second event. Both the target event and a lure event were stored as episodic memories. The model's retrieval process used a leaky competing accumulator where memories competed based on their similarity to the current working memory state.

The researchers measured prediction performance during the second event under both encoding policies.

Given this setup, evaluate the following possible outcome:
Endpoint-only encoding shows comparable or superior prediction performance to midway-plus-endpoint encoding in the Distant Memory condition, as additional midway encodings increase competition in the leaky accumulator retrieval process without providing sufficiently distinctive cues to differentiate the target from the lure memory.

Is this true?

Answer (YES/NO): YES